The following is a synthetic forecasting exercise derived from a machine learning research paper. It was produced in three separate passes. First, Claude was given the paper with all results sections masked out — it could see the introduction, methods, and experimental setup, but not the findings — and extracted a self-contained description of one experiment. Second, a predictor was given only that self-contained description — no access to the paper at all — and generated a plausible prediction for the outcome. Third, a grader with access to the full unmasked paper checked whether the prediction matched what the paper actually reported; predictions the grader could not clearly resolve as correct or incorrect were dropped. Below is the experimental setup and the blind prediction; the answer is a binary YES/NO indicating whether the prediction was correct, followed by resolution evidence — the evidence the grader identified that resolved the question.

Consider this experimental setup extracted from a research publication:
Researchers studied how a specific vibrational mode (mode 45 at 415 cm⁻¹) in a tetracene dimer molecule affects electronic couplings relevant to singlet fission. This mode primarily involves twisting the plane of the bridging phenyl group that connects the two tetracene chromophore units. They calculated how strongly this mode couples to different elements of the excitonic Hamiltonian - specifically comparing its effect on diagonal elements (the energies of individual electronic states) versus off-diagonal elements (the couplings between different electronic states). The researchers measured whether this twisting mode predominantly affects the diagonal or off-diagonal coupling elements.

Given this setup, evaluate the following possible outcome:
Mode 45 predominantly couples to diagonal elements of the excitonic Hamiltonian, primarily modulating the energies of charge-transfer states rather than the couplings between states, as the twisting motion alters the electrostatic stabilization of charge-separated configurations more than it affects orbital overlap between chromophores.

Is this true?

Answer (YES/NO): NO